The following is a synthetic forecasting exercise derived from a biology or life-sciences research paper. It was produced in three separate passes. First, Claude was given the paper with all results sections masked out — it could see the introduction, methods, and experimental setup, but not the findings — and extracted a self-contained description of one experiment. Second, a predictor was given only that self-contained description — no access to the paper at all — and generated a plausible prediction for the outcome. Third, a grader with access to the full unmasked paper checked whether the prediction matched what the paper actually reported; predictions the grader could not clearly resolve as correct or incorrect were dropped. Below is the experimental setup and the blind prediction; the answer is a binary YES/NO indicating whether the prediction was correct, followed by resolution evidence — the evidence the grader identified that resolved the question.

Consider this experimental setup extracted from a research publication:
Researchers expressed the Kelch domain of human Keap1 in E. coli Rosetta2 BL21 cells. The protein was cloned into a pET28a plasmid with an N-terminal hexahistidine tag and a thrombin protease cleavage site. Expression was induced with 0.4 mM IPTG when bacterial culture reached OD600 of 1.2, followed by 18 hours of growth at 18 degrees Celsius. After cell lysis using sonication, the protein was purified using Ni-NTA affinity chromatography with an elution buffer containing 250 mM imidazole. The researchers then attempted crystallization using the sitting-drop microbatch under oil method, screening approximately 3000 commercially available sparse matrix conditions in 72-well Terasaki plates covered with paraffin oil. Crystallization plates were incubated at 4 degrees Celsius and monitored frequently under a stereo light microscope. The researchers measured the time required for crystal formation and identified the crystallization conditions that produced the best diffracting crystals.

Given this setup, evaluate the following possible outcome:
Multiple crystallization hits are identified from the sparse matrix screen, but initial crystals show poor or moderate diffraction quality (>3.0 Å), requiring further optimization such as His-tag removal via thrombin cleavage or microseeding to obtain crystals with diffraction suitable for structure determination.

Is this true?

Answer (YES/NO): NO